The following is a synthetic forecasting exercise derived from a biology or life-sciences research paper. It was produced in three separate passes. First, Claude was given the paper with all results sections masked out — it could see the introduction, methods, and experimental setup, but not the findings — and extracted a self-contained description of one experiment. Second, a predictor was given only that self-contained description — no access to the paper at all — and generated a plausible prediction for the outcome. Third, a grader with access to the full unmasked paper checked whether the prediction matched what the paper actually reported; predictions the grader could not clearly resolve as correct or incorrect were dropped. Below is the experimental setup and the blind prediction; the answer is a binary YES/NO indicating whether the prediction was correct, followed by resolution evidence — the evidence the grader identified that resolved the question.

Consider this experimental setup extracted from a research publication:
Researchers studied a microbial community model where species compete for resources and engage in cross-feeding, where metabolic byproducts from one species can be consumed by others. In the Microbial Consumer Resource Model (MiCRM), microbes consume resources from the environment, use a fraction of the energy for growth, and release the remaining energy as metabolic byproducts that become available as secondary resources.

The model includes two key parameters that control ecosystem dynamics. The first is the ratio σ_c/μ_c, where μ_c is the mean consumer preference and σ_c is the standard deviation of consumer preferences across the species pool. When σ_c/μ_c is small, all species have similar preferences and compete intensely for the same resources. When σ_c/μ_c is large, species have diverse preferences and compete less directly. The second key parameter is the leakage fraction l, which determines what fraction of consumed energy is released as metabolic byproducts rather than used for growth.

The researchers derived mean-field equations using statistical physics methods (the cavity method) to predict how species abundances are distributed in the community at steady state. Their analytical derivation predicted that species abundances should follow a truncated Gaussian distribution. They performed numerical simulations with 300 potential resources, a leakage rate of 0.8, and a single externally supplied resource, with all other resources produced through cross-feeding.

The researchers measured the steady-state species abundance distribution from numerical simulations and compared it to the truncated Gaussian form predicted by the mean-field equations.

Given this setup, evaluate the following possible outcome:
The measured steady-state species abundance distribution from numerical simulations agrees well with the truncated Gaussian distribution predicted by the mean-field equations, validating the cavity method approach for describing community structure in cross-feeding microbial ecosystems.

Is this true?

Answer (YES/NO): YES